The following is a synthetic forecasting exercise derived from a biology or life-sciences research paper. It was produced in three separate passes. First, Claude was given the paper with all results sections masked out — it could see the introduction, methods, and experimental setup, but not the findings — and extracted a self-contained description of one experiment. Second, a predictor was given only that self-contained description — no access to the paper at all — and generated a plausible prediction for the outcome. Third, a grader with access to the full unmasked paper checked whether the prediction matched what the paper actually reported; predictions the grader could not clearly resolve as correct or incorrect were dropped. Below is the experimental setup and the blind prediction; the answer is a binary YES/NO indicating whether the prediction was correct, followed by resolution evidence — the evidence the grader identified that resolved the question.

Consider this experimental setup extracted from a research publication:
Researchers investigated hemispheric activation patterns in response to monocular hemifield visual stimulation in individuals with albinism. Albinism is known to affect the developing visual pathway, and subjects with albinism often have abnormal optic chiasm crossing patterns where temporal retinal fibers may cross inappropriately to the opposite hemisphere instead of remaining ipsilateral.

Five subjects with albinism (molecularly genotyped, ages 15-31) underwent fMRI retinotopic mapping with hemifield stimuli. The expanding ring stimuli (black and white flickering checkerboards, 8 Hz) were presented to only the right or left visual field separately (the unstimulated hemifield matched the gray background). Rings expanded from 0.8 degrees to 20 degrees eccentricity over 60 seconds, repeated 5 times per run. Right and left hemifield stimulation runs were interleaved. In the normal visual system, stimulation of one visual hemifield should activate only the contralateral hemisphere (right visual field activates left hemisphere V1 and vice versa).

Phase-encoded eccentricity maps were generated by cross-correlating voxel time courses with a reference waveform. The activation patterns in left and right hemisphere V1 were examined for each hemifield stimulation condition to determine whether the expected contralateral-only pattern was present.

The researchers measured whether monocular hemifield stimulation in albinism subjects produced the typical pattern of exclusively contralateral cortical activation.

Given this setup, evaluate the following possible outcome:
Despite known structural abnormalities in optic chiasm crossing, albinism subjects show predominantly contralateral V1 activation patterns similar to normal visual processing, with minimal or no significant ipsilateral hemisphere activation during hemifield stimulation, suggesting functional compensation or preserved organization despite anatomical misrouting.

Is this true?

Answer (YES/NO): NO